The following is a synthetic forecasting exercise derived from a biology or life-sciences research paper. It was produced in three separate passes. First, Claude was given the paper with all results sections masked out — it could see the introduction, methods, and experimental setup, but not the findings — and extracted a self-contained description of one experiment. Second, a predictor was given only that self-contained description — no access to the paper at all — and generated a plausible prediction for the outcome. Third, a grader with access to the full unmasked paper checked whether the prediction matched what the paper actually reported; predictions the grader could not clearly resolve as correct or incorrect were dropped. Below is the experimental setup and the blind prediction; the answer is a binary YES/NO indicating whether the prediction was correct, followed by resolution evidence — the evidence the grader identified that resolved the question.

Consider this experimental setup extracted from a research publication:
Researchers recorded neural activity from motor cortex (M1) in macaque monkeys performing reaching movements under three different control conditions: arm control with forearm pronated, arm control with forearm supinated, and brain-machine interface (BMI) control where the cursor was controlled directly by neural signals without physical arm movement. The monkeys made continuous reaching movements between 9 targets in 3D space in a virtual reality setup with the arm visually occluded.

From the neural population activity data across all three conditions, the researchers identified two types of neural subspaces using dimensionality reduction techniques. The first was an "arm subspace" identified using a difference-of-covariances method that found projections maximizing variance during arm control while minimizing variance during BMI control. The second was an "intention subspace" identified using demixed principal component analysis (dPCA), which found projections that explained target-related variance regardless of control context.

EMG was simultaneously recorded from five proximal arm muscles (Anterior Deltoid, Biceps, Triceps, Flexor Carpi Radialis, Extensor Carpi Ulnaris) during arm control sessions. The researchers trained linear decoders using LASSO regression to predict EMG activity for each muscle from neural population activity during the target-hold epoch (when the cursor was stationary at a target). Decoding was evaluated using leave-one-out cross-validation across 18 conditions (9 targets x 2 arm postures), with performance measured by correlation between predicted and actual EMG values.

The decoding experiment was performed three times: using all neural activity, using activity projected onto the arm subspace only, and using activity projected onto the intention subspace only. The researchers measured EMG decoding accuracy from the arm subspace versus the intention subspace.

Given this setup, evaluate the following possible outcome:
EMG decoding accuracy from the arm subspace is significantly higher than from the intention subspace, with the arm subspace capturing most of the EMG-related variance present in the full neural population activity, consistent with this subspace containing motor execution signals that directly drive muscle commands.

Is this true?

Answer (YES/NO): YES